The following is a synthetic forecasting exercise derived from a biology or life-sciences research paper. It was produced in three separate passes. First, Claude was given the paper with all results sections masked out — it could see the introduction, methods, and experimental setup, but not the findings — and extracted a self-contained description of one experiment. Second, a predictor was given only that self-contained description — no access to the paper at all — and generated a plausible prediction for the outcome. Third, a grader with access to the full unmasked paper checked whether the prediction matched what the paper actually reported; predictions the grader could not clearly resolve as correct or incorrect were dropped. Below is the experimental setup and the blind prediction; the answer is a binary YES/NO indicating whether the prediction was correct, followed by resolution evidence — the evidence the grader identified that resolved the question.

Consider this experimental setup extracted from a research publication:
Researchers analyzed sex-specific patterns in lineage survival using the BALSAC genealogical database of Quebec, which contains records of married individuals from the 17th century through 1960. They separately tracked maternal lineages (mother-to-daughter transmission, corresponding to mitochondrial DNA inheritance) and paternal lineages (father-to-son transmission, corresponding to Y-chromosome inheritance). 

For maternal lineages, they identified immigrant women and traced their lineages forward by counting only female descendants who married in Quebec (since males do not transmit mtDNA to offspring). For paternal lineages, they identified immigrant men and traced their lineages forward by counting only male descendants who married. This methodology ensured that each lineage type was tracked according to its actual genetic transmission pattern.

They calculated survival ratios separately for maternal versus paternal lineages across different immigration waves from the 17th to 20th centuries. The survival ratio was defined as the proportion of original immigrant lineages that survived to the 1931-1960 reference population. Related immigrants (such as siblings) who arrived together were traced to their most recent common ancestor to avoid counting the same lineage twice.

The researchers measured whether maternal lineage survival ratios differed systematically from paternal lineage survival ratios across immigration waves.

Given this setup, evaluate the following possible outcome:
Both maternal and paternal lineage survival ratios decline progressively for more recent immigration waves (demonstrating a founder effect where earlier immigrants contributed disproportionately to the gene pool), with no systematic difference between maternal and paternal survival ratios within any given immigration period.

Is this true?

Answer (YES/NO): NO